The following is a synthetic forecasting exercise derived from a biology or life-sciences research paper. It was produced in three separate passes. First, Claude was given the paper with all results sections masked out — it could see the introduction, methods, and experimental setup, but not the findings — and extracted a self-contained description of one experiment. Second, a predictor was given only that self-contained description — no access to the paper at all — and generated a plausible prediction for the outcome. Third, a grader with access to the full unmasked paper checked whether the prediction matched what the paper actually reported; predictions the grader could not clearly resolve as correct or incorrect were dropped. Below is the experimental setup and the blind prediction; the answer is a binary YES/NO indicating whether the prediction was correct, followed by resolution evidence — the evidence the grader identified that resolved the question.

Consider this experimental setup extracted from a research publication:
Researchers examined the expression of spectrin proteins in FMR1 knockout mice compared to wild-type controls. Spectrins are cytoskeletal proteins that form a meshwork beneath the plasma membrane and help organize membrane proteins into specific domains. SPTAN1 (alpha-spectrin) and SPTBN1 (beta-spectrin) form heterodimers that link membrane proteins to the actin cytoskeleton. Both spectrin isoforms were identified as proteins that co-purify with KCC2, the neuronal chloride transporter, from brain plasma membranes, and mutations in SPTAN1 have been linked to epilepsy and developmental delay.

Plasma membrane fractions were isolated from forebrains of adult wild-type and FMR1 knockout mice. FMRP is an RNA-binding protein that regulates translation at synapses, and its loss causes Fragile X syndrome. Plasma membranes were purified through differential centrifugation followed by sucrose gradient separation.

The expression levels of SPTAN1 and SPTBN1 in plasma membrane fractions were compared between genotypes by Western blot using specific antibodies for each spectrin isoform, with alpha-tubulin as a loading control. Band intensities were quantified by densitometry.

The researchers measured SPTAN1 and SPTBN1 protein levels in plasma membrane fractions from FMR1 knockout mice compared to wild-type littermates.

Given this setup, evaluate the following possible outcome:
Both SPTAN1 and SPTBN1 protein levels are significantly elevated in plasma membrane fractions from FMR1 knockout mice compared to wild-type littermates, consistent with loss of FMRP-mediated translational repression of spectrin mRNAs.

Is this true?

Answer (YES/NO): NO